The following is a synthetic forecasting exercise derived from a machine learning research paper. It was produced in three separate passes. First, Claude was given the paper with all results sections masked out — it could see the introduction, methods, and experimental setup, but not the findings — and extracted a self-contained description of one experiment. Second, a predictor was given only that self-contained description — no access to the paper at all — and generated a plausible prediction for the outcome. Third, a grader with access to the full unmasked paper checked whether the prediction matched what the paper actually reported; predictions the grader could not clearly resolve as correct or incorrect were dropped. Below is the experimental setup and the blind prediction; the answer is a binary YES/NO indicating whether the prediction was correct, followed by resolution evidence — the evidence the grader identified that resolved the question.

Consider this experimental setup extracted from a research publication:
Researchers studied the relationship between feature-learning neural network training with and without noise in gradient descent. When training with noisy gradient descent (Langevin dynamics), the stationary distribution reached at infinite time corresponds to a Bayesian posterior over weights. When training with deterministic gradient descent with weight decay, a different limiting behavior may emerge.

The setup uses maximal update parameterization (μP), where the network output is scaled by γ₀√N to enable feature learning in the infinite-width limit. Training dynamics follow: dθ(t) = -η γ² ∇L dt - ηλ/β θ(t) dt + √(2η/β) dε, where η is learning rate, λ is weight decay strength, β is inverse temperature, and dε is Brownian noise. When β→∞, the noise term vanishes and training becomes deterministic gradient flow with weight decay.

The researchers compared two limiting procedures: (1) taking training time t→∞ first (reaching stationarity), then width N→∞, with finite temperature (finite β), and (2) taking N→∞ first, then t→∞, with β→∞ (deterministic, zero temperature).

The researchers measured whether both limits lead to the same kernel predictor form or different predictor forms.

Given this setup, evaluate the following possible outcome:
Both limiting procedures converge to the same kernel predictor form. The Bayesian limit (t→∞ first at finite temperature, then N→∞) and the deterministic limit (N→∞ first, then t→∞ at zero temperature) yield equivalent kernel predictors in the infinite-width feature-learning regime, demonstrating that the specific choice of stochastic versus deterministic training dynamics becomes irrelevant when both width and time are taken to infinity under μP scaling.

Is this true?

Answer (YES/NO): NO